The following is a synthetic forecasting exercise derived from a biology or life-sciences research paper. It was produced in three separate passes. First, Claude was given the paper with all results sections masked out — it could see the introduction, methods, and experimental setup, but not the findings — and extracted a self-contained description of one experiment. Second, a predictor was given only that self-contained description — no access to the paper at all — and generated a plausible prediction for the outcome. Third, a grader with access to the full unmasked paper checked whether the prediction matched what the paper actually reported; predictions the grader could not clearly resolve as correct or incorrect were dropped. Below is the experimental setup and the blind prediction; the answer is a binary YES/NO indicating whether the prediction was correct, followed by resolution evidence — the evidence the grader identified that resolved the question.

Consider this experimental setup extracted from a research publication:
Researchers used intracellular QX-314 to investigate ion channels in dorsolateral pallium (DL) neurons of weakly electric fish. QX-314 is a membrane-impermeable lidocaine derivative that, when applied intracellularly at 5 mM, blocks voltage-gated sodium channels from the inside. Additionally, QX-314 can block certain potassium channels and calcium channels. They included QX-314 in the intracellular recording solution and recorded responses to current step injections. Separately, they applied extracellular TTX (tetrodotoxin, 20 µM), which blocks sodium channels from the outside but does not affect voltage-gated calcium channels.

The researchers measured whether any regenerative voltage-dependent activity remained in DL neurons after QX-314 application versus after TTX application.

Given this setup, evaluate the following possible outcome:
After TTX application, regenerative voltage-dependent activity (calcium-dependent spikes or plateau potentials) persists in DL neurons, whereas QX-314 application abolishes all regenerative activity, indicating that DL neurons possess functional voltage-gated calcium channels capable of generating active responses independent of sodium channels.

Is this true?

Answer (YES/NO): NO